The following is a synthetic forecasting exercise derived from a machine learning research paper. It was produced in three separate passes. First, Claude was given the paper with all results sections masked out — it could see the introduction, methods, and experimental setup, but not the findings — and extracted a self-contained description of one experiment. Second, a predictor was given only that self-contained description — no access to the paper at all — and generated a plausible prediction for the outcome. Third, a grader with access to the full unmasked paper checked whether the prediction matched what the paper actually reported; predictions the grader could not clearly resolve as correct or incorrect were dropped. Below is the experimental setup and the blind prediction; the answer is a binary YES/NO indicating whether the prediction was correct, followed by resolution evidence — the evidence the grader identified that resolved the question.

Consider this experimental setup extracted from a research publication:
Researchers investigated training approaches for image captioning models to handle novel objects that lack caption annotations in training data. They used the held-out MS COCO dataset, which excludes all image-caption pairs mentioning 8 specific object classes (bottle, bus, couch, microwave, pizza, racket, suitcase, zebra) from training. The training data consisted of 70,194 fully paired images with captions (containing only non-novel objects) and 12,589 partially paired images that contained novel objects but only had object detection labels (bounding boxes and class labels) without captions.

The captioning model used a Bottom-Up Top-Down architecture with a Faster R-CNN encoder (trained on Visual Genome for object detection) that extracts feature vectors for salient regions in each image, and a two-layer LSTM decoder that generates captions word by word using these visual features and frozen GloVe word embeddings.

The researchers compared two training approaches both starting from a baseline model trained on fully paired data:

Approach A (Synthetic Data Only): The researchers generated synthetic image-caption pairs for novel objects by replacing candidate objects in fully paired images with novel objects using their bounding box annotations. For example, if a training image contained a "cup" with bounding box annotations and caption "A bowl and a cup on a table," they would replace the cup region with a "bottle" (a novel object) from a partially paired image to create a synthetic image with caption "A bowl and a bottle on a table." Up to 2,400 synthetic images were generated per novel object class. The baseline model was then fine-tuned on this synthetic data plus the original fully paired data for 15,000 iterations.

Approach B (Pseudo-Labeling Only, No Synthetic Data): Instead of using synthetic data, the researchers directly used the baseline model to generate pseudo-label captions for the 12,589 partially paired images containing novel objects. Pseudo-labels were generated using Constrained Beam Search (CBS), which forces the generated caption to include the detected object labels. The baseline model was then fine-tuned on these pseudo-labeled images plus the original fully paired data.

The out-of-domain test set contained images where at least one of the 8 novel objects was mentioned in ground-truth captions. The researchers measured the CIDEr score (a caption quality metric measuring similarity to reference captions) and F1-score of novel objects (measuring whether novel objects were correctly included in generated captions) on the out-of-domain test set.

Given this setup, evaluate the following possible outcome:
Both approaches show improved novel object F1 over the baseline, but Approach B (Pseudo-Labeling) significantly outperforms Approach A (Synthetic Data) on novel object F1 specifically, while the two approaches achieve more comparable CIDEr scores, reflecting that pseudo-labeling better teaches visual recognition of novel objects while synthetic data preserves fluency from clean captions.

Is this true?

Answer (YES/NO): NO